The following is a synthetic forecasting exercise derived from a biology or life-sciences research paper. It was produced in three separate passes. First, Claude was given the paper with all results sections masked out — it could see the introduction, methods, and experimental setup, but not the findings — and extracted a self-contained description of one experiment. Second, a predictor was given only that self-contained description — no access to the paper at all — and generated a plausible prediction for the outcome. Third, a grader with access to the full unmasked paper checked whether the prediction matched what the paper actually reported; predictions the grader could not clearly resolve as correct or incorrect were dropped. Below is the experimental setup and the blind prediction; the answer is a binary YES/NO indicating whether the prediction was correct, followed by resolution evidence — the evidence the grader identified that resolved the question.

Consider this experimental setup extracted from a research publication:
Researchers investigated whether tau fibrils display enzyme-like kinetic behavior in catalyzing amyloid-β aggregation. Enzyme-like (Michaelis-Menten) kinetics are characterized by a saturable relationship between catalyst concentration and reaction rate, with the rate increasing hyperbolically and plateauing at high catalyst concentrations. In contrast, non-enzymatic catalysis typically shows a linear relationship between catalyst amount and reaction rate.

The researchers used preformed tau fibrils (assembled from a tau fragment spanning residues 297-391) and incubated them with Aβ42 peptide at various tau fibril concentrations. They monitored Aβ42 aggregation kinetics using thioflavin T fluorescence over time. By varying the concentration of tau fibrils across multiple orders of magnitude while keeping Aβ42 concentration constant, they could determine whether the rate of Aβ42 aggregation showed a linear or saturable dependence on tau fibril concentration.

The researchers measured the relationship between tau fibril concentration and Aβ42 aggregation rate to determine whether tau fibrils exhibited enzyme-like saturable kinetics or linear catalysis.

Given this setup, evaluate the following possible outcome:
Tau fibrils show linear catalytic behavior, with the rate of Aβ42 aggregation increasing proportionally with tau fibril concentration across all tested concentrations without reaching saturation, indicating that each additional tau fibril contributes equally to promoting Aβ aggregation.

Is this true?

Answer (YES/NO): YES